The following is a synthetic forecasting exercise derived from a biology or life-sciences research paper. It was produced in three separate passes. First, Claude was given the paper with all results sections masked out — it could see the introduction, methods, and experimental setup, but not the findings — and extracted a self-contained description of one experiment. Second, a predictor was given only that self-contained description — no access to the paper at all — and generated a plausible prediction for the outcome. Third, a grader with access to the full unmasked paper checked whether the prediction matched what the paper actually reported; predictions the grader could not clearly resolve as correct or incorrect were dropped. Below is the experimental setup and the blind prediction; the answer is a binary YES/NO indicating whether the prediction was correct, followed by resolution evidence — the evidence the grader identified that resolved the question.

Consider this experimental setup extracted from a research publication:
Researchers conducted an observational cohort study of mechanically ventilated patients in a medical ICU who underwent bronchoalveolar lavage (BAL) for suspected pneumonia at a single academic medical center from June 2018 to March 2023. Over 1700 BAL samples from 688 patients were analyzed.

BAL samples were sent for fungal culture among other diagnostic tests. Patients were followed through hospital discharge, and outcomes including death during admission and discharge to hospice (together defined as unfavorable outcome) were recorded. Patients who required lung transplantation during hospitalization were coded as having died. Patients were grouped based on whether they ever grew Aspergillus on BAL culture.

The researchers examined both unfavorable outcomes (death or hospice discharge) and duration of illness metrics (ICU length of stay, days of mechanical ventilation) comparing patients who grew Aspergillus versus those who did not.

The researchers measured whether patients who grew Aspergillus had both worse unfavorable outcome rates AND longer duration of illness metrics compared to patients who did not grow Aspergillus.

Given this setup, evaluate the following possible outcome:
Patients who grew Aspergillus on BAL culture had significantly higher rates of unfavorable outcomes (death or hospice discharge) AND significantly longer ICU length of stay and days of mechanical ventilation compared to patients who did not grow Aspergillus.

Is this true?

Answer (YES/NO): NO